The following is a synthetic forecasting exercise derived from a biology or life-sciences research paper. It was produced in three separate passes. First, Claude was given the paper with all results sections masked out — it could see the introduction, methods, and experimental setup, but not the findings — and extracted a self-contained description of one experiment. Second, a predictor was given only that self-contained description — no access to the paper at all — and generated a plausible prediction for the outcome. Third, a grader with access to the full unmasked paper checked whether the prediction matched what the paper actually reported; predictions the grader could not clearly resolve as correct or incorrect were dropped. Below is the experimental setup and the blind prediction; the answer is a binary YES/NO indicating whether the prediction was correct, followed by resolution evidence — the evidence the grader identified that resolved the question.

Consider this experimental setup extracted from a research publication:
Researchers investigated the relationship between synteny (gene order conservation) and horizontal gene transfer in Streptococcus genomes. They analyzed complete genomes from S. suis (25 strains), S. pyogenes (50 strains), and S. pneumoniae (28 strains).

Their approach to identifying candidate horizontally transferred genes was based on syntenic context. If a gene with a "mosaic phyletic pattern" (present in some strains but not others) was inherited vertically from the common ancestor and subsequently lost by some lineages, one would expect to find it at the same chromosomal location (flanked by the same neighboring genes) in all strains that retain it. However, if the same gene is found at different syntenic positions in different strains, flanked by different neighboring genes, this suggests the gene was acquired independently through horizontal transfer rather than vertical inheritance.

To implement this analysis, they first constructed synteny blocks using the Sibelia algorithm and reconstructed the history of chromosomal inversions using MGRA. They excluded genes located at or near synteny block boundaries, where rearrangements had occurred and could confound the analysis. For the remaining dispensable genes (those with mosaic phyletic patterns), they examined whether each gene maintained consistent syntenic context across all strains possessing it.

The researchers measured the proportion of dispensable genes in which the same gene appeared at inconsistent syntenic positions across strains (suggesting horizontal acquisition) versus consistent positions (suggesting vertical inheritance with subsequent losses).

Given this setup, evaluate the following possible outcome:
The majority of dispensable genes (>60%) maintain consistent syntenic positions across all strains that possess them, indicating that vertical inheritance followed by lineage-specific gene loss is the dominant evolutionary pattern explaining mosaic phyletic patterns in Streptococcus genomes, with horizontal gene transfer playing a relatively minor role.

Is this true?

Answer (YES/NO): YES